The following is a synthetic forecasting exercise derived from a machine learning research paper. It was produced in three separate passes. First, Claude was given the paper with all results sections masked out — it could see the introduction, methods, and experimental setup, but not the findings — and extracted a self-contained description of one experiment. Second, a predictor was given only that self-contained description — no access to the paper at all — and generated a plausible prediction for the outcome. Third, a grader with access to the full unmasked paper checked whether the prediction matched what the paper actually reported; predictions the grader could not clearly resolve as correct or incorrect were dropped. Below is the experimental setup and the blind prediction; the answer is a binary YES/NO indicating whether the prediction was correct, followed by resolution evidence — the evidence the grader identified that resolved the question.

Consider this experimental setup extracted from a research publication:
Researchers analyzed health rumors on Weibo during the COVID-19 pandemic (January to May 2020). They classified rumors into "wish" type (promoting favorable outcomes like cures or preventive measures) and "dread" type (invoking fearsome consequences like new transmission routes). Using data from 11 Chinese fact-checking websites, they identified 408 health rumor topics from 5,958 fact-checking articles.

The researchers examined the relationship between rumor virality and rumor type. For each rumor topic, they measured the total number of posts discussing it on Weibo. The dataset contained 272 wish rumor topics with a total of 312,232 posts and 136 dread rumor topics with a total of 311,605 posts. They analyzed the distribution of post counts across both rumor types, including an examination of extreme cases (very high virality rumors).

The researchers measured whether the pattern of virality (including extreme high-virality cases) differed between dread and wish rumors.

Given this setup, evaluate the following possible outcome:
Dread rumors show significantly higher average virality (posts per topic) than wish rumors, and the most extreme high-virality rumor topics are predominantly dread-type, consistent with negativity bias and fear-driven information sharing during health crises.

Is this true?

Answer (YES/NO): NO